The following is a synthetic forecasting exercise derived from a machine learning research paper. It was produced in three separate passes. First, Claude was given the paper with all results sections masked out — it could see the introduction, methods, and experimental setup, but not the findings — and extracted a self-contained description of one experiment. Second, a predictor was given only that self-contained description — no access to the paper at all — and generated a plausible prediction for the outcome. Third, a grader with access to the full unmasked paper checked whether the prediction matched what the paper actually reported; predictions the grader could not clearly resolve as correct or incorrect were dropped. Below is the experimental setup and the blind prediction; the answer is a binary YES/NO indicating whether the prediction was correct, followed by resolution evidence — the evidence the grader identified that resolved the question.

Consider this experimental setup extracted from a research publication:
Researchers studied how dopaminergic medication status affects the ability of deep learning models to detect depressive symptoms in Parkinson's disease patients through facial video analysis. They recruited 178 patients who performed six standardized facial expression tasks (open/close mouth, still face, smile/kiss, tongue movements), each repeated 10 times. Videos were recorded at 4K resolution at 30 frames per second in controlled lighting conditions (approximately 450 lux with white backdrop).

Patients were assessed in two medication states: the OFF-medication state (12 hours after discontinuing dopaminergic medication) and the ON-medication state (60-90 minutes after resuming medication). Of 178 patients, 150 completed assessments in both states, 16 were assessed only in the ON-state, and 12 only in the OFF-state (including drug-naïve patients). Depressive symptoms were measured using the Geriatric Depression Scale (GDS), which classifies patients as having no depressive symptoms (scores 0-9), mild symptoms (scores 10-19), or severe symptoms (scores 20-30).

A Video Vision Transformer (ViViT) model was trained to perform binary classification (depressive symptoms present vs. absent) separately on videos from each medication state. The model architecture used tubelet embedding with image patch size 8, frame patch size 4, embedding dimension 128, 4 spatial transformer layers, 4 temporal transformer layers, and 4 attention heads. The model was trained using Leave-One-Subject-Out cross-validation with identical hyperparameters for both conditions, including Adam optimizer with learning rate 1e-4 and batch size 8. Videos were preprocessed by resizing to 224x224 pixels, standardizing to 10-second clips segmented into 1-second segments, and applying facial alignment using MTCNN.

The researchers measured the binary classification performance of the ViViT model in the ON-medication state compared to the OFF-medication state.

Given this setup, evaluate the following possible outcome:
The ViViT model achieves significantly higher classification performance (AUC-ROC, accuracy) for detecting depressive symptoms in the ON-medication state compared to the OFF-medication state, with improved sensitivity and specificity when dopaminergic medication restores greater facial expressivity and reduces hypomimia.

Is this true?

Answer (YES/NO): NO